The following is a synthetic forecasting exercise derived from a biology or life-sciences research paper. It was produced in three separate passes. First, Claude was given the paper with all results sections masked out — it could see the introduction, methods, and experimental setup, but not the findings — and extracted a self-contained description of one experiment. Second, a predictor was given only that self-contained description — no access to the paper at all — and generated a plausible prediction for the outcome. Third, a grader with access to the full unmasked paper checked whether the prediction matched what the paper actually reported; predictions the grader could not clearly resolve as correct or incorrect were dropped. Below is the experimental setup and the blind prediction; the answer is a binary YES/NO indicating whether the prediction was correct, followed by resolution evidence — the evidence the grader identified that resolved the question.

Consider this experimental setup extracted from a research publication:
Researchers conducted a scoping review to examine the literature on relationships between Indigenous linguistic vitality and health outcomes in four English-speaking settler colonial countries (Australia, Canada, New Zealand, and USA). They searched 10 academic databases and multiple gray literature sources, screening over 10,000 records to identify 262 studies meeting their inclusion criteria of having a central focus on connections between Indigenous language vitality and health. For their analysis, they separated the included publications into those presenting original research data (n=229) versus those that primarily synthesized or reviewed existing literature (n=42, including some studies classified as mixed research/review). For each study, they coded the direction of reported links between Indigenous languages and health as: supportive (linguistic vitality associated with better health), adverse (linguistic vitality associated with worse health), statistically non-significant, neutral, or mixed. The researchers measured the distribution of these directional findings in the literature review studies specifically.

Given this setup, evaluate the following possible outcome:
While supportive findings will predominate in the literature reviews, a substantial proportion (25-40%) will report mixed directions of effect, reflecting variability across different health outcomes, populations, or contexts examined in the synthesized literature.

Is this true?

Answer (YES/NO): NO